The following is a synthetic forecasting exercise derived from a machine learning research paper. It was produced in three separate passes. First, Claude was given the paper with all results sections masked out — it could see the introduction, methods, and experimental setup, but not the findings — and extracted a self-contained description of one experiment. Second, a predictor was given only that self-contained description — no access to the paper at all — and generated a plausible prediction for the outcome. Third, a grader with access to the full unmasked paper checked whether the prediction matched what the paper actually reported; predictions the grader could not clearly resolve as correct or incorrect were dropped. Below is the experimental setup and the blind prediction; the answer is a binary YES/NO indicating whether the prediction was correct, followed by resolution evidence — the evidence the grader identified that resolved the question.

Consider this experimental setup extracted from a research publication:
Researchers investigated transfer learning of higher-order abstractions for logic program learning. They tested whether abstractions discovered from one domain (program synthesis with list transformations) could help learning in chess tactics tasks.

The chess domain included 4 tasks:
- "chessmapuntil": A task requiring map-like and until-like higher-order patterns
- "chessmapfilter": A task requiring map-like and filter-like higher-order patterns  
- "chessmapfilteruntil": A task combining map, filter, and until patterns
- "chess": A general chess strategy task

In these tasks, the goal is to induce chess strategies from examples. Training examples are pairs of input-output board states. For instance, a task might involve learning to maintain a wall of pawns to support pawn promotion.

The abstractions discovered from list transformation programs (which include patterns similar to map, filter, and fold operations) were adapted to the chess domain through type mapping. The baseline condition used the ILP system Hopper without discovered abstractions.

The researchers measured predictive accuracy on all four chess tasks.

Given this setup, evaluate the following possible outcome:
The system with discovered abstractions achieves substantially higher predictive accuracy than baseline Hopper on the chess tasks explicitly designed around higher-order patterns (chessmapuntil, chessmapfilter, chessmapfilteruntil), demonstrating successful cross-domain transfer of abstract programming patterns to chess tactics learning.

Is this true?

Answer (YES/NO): YES